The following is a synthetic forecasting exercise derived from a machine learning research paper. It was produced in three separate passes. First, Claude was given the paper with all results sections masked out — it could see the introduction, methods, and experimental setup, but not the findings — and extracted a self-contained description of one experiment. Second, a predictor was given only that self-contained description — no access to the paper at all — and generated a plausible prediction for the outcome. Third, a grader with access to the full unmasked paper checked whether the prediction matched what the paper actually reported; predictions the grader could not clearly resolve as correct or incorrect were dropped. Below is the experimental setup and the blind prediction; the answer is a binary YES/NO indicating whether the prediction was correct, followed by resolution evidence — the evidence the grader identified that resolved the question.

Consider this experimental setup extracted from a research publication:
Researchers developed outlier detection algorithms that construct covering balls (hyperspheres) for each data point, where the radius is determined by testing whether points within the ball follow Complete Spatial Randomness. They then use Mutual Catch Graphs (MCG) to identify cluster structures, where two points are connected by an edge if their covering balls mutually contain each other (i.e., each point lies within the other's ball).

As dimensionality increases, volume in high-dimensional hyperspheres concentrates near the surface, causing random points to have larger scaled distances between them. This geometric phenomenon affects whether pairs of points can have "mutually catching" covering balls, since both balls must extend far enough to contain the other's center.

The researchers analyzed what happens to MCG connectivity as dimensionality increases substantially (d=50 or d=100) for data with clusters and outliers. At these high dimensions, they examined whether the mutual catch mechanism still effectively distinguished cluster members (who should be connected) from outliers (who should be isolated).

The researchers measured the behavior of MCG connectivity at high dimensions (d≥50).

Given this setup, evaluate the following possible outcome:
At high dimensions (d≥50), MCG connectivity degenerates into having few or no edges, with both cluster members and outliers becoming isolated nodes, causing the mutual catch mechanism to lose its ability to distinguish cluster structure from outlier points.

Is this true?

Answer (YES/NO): YES